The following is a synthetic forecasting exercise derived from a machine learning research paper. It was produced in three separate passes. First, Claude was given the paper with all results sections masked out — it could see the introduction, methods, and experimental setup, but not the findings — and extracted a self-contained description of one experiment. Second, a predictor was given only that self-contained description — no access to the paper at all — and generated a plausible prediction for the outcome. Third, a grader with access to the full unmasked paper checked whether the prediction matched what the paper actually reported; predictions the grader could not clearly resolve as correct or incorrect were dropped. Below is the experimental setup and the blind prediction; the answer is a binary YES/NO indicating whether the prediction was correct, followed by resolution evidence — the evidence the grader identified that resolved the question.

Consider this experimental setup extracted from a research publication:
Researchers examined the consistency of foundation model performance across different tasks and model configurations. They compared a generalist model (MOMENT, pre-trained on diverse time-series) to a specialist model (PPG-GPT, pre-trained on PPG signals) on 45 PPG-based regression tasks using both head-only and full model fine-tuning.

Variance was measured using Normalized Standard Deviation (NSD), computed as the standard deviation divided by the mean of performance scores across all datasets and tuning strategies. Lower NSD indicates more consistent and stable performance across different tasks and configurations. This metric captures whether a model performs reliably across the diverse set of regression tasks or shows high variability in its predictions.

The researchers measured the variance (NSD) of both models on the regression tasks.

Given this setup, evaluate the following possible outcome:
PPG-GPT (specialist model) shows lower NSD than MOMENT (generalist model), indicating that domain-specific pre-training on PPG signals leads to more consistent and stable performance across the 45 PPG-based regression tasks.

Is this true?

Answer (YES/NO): NO